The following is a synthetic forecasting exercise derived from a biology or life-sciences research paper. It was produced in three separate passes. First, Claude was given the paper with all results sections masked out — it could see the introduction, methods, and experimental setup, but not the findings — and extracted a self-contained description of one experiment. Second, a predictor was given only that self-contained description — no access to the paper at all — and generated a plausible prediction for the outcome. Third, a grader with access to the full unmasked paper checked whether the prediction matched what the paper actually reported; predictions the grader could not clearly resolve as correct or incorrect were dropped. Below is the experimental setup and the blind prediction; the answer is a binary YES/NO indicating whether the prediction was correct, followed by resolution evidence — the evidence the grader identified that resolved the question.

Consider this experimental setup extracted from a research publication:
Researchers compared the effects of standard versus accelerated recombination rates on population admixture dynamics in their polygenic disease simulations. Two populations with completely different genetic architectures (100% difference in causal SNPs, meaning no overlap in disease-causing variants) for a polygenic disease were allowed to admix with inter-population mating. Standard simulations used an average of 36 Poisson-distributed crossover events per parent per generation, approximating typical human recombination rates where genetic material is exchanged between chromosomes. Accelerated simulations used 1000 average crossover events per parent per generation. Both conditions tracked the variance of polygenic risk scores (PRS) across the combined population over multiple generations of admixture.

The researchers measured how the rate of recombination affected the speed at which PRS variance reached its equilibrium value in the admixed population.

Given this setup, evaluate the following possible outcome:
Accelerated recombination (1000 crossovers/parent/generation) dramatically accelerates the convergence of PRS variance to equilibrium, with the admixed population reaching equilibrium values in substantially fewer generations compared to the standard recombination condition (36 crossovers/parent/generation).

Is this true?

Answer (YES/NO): YES